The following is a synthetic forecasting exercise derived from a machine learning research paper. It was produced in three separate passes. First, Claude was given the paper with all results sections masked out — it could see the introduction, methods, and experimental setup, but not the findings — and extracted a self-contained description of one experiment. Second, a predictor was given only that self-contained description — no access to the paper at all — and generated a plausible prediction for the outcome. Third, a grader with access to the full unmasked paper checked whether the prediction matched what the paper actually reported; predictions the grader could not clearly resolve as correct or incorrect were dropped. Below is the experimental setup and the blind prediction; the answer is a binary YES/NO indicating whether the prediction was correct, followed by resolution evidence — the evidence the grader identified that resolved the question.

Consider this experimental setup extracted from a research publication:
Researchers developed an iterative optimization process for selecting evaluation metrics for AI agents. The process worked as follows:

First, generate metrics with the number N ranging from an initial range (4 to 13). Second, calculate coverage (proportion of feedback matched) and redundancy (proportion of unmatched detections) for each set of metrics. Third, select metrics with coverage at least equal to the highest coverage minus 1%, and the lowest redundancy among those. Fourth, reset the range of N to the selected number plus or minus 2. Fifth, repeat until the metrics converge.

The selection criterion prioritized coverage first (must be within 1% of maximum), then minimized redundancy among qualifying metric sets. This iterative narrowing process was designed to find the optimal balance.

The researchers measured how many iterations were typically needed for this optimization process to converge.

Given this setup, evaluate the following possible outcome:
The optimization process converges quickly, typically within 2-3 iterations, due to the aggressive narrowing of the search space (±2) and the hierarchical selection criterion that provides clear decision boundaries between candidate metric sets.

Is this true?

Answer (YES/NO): YES